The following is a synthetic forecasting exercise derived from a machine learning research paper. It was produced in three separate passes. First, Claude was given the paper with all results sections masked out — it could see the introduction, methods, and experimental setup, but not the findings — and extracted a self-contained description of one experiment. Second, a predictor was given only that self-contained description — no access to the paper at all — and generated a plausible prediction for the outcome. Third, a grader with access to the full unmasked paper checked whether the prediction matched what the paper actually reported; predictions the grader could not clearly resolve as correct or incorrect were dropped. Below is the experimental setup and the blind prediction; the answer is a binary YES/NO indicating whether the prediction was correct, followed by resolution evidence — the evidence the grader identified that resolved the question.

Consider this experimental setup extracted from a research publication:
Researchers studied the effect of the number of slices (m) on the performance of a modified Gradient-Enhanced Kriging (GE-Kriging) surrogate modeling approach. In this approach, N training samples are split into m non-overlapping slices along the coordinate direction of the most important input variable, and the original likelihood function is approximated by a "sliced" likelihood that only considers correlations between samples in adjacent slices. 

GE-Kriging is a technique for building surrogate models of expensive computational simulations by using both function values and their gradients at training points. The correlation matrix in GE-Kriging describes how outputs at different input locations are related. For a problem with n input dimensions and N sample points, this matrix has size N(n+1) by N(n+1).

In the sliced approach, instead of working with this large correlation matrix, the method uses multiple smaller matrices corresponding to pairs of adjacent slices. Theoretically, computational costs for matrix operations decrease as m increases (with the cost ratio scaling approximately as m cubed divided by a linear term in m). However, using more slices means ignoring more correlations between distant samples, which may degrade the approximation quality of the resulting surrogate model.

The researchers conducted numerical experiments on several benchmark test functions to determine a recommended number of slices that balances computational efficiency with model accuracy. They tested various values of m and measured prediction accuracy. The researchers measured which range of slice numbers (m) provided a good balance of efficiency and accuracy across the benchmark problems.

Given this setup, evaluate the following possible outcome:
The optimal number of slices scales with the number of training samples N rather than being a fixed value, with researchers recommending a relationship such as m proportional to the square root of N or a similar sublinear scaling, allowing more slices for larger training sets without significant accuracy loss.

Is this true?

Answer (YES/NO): NO